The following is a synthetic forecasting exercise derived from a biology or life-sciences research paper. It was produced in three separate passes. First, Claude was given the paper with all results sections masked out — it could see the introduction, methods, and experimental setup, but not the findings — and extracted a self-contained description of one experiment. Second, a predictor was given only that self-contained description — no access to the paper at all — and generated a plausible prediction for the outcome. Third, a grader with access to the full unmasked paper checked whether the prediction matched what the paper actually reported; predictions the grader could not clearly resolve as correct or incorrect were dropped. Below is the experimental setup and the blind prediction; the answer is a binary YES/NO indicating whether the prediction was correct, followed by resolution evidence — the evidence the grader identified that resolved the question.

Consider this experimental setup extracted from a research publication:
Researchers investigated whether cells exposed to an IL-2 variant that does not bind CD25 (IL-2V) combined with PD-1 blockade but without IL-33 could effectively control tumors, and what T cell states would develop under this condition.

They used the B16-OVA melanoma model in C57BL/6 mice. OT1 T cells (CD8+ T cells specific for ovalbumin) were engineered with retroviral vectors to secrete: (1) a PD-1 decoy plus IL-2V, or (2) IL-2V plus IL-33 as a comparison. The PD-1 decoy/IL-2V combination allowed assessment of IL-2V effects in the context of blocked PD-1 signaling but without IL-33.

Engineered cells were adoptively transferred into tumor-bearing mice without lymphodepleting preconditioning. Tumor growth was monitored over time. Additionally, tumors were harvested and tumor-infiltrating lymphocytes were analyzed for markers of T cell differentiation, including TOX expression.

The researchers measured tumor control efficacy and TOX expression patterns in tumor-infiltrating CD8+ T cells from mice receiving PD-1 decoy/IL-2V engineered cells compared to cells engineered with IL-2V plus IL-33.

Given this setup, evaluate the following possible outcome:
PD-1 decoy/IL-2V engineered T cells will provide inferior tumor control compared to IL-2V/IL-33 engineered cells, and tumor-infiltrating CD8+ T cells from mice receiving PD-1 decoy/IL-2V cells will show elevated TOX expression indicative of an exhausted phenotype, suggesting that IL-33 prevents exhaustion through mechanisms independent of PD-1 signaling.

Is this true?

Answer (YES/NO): NO